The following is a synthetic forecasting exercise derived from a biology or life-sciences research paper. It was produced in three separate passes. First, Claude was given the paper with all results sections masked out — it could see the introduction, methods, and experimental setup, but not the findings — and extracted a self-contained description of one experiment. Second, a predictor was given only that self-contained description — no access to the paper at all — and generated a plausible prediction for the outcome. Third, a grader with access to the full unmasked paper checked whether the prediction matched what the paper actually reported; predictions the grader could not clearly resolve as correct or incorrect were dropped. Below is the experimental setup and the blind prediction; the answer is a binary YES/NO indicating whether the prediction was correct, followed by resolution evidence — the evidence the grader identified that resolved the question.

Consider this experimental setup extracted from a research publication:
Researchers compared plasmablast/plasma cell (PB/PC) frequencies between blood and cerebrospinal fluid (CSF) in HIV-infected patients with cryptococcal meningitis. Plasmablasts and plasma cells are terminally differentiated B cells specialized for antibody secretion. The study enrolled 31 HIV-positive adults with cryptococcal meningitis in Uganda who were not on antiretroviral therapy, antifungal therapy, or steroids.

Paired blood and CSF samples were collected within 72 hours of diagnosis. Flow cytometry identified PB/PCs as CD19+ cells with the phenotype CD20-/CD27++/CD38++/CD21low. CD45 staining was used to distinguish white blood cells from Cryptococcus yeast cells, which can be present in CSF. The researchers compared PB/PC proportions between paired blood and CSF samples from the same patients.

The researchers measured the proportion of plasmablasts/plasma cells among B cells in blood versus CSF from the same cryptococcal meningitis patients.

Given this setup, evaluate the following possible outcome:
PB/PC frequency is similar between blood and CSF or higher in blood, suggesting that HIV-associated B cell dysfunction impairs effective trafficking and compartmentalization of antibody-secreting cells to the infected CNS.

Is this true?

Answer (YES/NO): NO